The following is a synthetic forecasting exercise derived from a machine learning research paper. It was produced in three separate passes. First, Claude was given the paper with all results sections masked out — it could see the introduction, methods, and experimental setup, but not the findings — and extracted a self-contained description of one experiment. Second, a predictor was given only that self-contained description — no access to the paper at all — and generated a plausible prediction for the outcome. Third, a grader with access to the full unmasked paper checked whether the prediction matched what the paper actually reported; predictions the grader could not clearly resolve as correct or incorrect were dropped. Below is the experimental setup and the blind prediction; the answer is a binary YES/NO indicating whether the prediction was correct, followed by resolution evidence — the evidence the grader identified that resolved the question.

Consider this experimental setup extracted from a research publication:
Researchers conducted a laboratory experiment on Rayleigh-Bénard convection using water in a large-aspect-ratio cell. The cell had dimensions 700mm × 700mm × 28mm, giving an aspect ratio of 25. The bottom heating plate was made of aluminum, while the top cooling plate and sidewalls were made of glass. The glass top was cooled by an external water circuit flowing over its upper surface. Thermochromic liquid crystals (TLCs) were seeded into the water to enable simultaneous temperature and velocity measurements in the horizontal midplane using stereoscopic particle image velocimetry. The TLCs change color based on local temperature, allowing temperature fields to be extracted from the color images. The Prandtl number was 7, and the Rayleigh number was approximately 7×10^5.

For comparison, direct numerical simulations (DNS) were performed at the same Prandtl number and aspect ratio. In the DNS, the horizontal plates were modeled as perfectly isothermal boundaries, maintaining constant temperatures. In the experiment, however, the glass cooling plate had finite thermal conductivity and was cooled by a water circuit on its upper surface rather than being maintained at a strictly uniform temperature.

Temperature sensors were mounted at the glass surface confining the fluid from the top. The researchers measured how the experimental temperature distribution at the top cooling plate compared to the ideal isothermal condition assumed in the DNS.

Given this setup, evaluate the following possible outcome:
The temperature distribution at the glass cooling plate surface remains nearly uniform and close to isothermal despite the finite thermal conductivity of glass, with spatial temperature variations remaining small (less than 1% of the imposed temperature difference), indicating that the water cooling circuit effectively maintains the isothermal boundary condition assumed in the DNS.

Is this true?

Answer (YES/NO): NO